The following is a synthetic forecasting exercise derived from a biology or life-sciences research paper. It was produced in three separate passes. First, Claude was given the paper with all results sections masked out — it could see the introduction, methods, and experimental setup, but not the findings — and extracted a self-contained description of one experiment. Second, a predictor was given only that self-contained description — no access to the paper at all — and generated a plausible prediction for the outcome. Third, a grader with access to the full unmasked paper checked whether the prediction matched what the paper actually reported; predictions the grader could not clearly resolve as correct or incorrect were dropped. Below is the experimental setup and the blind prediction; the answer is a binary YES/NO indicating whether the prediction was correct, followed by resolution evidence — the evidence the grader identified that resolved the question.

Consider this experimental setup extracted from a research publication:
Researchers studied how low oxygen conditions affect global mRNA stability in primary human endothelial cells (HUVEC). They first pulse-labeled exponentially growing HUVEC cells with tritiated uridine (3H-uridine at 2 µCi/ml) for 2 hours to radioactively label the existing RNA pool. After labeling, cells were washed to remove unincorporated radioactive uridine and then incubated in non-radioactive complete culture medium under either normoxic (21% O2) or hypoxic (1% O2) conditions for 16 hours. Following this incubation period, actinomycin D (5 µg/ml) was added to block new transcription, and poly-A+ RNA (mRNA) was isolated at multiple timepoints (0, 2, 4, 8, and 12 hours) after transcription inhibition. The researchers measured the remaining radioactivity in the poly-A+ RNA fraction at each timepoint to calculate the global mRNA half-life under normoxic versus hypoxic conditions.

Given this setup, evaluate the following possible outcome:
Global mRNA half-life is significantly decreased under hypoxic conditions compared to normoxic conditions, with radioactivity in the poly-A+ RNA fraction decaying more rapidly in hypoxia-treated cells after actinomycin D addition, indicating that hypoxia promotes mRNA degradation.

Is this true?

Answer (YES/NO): YES